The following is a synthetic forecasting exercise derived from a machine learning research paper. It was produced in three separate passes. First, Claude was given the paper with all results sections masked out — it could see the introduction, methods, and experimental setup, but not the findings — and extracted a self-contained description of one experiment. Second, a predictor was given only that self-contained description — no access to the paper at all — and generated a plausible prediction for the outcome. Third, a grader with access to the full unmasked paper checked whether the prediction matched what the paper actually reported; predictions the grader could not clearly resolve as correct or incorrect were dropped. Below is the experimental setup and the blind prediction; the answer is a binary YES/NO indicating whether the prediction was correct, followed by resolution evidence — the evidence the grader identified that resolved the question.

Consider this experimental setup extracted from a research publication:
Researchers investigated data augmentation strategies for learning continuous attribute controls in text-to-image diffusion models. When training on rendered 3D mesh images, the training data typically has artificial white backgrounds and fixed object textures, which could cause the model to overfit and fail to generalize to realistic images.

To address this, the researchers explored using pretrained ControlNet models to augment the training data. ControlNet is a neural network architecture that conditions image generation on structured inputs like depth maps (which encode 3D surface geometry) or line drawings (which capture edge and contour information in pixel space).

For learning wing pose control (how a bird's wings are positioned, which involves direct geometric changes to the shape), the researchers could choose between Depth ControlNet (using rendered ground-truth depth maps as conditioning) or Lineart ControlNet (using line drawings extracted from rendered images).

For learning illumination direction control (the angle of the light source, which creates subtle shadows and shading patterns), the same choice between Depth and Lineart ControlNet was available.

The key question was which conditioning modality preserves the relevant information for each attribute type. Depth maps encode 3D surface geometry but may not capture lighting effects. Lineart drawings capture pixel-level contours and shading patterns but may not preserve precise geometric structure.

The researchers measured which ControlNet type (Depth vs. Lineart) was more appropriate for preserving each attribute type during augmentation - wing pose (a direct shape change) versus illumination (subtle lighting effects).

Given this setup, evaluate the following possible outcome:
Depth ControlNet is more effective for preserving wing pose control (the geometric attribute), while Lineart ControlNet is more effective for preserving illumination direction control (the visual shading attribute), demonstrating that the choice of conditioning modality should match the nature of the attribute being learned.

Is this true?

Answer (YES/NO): YES